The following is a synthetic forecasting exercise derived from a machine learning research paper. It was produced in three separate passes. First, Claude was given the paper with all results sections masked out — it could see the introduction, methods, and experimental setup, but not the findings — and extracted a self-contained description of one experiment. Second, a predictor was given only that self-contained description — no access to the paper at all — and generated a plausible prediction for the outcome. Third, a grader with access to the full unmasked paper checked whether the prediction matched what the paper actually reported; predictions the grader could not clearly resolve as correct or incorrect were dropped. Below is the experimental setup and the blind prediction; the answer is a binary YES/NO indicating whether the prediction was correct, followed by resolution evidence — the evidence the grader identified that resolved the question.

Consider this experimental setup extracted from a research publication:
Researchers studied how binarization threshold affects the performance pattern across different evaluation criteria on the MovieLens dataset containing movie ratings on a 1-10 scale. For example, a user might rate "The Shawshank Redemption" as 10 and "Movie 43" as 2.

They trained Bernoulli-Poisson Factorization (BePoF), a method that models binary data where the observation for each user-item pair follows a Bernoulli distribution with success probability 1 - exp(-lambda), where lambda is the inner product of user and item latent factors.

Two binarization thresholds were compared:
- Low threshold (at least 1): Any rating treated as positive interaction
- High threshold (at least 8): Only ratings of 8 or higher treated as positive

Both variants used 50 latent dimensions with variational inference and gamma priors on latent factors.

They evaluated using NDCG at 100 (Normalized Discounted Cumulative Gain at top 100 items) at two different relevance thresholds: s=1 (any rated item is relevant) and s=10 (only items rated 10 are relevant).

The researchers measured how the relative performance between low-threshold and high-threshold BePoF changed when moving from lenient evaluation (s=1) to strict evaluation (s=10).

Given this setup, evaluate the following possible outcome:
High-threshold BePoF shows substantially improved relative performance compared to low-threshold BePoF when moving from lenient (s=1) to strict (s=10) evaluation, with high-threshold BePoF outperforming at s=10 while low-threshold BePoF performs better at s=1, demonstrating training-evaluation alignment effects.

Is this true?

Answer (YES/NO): YES